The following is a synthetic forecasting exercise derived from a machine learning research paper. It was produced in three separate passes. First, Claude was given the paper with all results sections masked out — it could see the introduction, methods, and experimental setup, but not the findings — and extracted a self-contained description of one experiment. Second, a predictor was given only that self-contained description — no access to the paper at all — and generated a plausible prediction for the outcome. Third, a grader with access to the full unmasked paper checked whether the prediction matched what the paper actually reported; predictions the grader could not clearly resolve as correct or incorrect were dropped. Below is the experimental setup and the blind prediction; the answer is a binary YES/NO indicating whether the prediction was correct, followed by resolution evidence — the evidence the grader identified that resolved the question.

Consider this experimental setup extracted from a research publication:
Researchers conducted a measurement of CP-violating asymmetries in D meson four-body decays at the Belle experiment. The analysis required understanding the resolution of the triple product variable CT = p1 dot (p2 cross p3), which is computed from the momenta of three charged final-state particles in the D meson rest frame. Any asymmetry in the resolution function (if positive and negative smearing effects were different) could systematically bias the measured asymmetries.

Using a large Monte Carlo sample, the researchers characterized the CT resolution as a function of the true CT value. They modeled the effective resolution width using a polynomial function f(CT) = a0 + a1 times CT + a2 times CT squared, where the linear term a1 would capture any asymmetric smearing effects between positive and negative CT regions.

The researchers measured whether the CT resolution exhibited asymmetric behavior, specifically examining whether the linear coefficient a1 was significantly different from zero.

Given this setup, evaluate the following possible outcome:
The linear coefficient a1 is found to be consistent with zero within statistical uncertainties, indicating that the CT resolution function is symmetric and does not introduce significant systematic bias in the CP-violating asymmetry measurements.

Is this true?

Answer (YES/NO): YES